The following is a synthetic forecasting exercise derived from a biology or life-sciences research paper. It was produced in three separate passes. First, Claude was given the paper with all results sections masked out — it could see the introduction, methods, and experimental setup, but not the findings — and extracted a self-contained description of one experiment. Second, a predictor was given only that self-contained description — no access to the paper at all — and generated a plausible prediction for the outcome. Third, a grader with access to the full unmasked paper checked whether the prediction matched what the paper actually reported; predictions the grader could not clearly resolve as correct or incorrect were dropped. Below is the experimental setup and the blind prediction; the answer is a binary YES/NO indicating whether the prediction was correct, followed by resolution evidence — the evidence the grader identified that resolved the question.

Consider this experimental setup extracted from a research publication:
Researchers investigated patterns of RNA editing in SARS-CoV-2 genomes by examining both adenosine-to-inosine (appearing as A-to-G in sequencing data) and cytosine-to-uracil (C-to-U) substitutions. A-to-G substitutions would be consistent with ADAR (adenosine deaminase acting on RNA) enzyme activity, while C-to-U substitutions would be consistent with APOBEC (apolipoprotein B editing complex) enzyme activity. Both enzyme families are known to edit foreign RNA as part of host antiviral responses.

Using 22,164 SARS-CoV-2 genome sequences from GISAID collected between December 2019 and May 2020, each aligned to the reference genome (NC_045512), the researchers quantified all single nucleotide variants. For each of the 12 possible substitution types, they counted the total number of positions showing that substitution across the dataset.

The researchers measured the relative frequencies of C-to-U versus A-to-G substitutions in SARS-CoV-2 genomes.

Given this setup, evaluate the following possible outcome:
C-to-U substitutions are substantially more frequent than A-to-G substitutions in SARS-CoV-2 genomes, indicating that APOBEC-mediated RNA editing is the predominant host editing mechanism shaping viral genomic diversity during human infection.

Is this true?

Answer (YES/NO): YES